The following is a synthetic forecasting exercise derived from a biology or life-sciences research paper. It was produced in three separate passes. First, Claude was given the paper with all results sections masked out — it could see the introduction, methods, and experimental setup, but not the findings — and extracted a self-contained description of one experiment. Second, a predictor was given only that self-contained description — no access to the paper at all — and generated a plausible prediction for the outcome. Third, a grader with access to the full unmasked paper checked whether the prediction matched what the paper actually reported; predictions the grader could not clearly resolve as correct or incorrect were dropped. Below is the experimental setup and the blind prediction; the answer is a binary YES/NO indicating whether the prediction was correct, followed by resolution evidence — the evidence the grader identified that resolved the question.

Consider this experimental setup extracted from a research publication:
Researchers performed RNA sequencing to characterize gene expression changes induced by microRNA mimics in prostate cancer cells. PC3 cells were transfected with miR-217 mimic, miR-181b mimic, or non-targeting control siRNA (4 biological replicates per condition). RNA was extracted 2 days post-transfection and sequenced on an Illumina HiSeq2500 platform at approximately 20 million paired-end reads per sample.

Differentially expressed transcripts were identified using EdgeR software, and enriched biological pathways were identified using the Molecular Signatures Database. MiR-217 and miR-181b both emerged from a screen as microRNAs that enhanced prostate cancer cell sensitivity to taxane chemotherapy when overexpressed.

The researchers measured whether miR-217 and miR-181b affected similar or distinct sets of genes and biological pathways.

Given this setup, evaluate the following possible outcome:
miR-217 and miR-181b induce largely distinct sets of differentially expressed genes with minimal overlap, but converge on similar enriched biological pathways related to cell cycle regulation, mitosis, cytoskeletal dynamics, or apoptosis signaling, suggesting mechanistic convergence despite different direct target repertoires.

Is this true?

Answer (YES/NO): NO